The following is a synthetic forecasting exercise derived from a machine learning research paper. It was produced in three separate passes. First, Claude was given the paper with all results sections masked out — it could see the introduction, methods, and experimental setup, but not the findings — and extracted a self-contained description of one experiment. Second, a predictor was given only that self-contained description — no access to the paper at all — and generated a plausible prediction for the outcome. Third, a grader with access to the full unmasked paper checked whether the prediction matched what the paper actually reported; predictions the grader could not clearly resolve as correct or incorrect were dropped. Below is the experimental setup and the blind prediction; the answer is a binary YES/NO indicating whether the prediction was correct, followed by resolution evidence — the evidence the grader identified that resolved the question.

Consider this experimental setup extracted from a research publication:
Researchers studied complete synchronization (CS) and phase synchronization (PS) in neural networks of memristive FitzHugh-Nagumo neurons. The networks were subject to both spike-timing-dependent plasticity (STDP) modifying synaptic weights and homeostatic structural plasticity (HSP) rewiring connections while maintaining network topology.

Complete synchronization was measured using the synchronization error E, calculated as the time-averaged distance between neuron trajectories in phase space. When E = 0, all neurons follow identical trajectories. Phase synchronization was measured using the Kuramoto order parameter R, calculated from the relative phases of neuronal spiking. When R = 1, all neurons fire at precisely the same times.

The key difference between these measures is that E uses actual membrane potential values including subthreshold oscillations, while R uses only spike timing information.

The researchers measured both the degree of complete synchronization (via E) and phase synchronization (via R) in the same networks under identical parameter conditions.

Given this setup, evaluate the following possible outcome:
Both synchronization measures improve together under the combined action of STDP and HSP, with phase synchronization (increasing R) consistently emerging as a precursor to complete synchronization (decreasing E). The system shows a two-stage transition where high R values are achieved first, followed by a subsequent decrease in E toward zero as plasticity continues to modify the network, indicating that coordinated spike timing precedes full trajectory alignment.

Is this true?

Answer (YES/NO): NO